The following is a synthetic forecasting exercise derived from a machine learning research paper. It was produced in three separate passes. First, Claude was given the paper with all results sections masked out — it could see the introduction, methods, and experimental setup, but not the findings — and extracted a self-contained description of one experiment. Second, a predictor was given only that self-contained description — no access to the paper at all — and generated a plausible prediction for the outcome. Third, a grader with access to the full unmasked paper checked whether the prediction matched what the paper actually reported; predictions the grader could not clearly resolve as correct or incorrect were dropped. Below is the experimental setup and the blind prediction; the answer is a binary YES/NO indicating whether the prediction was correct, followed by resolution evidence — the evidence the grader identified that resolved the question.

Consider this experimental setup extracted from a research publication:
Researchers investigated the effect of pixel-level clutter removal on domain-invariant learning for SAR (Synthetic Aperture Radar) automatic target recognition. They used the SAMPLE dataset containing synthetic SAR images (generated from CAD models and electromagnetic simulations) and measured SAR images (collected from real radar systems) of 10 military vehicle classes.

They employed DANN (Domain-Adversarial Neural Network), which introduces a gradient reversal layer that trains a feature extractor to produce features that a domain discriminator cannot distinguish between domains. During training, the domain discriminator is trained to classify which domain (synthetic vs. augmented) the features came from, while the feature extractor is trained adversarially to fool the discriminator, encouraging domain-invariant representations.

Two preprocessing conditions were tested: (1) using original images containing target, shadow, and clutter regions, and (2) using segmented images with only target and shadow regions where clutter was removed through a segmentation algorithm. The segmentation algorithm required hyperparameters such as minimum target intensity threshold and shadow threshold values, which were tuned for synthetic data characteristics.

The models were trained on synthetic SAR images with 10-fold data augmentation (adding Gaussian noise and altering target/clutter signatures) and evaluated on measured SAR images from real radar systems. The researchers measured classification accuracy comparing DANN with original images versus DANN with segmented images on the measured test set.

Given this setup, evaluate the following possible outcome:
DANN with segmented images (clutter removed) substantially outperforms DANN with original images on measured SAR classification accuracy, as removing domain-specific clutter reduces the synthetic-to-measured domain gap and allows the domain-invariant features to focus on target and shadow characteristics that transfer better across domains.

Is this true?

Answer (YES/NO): NO